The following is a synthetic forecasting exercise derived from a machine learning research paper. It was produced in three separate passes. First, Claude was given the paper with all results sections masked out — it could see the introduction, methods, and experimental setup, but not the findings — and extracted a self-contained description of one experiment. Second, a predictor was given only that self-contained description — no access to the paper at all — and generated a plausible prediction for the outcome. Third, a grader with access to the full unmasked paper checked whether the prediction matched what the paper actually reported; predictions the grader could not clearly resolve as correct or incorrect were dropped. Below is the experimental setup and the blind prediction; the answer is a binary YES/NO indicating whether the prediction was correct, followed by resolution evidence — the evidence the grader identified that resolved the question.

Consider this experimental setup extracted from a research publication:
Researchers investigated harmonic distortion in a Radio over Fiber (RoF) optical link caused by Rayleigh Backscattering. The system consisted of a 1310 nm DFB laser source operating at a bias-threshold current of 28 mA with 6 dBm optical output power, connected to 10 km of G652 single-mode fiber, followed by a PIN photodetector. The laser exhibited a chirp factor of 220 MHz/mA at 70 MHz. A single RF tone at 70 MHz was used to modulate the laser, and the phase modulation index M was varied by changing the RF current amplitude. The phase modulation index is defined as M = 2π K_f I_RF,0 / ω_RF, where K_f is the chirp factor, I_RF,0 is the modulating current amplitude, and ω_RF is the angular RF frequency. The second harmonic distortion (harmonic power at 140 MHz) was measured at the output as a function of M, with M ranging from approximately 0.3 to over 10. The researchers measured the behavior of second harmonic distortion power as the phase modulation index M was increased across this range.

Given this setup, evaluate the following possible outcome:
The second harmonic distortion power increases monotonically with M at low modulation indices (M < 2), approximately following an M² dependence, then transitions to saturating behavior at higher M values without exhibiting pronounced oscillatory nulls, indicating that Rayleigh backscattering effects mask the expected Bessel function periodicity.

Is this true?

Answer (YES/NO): NO